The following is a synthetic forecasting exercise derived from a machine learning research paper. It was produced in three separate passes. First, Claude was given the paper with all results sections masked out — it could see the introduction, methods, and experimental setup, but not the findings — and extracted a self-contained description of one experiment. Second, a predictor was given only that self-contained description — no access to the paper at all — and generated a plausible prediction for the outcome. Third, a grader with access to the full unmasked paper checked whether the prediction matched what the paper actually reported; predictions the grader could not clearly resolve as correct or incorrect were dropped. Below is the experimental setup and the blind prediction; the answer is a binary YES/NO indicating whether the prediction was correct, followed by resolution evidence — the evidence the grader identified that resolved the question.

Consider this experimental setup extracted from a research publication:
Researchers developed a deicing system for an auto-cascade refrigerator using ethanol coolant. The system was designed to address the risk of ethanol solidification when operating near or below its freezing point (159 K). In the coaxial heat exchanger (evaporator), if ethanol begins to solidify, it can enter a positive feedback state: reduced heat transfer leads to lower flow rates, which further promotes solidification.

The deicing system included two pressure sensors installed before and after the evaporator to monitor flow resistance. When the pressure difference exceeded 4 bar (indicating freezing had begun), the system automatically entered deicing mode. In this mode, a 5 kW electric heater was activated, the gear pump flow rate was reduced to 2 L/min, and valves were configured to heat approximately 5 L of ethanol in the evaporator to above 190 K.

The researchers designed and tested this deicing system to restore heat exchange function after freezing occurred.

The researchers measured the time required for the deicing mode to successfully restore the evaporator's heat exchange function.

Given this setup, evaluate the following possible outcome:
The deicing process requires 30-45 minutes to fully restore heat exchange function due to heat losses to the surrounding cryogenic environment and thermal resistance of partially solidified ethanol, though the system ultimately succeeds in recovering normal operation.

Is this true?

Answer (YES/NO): NO